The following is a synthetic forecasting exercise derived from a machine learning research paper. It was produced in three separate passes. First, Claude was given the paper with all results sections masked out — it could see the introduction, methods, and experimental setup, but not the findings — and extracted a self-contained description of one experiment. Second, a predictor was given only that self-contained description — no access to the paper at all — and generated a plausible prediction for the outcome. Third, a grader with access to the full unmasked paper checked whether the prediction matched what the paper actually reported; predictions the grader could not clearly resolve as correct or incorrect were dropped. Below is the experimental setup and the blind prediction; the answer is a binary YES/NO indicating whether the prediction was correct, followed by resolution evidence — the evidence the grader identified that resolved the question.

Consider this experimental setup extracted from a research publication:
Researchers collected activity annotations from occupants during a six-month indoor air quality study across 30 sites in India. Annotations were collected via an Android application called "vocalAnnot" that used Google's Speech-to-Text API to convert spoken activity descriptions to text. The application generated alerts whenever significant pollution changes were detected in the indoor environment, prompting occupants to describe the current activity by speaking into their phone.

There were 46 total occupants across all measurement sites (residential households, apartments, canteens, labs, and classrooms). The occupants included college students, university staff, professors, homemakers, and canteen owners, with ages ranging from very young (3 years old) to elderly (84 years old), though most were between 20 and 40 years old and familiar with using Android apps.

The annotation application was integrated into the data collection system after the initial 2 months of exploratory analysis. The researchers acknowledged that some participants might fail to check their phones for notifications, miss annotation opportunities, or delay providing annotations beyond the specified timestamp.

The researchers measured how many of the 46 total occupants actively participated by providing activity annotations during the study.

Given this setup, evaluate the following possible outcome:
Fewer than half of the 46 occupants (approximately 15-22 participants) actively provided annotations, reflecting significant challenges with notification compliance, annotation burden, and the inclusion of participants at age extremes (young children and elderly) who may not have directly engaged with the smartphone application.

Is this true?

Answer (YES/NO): NO